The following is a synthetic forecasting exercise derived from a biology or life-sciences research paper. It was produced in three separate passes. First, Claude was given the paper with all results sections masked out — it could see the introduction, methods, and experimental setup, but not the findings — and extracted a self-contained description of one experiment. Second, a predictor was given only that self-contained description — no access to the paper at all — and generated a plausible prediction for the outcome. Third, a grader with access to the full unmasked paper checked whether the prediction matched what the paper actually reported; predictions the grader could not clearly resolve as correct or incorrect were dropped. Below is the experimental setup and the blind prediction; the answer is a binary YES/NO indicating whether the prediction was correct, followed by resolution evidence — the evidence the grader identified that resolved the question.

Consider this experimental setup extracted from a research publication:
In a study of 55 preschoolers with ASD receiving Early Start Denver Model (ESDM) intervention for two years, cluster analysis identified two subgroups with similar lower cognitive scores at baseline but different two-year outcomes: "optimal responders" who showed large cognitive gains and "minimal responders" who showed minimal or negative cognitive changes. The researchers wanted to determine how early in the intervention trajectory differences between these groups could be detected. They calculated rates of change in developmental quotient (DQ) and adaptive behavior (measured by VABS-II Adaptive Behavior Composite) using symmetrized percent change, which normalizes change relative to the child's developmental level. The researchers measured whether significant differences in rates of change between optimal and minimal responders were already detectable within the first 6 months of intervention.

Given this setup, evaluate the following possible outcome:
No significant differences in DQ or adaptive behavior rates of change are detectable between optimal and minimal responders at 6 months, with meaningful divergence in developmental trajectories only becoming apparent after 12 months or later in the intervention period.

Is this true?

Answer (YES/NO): NO